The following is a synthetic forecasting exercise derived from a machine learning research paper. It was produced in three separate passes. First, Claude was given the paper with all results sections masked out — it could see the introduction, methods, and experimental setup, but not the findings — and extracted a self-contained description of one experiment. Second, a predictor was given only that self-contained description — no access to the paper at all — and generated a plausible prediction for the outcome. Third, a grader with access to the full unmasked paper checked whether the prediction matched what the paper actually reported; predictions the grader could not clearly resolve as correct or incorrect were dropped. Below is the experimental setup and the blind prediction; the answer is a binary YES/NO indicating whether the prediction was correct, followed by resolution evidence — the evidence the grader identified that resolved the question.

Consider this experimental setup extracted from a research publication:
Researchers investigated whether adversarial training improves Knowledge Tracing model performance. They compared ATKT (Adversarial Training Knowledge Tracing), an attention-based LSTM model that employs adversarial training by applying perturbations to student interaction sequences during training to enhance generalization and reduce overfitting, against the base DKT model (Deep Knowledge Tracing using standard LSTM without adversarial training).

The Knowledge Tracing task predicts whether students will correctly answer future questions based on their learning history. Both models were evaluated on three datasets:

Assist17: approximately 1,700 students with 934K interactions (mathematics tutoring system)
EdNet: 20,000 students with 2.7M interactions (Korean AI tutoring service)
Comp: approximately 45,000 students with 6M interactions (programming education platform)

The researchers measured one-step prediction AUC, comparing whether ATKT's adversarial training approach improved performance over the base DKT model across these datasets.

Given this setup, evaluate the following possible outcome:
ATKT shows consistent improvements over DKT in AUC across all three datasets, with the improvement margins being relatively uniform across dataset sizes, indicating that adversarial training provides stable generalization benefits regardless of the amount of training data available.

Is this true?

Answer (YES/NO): NO